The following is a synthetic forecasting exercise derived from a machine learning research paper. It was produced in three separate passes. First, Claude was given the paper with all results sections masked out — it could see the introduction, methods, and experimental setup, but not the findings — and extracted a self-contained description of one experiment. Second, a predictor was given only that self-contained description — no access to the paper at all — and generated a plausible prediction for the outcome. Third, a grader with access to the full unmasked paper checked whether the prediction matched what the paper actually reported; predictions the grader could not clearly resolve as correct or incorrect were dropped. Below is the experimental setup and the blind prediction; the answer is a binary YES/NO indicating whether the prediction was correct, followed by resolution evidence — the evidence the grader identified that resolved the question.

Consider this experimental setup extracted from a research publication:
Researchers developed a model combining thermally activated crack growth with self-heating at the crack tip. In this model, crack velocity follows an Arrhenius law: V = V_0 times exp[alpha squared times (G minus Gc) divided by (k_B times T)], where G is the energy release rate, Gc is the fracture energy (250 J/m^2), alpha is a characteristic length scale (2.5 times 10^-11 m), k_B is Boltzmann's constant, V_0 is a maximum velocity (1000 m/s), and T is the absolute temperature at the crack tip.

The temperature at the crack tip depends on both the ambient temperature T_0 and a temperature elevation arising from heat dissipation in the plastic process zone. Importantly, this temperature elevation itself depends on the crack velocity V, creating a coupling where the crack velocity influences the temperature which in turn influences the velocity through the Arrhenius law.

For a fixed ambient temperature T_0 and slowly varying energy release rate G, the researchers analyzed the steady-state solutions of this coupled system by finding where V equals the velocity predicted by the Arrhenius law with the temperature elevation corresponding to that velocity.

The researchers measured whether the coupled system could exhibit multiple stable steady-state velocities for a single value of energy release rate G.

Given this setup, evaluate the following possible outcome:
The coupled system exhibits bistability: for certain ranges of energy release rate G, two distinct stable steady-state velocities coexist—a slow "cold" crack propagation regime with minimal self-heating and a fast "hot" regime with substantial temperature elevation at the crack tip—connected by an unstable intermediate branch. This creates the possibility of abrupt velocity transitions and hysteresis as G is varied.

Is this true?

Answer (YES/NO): YES